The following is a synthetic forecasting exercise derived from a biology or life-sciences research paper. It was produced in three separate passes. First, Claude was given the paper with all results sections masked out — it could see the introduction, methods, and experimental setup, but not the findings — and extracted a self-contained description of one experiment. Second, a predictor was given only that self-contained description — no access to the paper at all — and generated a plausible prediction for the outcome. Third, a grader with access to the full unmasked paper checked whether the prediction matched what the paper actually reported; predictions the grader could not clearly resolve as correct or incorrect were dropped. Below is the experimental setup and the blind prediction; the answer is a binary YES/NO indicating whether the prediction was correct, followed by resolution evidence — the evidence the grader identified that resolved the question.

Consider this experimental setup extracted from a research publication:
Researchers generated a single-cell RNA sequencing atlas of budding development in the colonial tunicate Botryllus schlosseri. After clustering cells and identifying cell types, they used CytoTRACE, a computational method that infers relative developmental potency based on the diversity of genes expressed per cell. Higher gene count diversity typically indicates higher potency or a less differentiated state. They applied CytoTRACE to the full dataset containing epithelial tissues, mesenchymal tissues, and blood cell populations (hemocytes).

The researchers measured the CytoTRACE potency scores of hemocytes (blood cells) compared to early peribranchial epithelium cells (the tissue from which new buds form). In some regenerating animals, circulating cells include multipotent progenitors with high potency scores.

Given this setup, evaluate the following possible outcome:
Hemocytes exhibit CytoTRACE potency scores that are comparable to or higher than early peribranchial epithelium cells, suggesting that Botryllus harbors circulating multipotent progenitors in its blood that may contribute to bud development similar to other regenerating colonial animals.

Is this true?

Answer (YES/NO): NO